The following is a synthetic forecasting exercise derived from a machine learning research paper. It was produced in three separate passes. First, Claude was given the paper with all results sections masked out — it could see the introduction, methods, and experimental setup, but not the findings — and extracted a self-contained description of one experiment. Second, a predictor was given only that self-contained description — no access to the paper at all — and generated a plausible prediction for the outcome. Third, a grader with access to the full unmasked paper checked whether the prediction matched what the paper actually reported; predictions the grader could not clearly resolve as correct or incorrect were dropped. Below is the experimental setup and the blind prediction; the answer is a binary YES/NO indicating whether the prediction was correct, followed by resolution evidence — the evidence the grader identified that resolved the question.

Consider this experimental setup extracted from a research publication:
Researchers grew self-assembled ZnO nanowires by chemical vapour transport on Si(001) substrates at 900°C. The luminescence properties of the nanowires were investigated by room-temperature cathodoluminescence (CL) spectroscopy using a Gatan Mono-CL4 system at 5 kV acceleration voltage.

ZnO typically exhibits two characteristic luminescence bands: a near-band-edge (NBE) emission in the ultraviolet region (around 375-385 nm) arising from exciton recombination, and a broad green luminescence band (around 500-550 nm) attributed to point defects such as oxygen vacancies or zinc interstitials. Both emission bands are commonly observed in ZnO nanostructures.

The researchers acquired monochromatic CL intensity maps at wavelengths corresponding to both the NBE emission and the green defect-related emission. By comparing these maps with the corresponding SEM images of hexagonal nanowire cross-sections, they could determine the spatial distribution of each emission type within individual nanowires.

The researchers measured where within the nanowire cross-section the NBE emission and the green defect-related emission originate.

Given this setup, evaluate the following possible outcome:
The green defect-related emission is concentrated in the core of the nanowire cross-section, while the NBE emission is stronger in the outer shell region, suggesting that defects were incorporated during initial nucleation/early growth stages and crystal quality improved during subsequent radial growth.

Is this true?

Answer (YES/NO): NO